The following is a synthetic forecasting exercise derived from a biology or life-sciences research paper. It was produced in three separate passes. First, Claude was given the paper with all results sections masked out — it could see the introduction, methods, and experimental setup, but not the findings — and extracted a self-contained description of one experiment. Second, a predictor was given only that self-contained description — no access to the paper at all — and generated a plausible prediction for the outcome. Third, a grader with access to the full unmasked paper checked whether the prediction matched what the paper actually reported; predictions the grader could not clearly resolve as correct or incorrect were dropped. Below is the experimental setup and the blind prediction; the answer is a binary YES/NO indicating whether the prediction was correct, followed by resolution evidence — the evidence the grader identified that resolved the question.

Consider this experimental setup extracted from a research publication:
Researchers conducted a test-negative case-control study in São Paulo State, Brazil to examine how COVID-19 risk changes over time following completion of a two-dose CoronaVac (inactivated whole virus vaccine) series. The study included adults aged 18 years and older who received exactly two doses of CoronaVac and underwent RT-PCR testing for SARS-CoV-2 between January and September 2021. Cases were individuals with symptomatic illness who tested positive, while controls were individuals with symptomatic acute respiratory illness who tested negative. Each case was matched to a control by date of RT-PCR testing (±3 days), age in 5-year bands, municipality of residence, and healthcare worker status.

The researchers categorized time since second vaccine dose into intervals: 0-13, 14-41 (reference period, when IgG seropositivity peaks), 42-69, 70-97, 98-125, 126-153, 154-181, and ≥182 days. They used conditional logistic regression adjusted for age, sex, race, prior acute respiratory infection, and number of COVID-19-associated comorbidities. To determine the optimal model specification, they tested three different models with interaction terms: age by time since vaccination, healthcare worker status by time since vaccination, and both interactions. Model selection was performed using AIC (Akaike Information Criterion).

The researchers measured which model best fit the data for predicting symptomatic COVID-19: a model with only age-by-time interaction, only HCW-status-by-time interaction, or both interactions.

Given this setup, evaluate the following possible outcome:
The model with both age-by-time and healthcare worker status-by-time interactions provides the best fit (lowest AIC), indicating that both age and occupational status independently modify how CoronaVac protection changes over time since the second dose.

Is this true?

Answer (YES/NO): YES